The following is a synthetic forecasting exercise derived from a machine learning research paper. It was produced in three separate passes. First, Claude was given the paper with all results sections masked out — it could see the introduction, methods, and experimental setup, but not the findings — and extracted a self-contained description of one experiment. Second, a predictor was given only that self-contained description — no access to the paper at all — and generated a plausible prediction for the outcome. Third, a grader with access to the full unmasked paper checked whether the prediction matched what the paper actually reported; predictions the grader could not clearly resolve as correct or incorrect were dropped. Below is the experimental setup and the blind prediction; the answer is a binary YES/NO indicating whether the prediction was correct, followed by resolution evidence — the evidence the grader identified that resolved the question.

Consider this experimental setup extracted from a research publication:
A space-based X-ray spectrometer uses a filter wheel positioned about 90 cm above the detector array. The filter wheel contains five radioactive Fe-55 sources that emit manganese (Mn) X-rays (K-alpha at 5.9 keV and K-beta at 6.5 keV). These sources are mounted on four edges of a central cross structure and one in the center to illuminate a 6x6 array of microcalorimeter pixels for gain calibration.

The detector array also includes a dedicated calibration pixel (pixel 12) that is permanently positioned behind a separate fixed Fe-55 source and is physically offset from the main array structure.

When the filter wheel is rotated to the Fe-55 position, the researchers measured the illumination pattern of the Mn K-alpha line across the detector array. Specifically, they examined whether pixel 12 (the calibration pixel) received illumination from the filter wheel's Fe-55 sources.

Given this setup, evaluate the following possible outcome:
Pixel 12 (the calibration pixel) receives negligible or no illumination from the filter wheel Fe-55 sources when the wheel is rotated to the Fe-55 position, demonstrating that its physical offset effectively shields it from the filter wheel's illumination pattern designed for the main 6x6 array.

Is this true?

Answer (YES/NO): YES